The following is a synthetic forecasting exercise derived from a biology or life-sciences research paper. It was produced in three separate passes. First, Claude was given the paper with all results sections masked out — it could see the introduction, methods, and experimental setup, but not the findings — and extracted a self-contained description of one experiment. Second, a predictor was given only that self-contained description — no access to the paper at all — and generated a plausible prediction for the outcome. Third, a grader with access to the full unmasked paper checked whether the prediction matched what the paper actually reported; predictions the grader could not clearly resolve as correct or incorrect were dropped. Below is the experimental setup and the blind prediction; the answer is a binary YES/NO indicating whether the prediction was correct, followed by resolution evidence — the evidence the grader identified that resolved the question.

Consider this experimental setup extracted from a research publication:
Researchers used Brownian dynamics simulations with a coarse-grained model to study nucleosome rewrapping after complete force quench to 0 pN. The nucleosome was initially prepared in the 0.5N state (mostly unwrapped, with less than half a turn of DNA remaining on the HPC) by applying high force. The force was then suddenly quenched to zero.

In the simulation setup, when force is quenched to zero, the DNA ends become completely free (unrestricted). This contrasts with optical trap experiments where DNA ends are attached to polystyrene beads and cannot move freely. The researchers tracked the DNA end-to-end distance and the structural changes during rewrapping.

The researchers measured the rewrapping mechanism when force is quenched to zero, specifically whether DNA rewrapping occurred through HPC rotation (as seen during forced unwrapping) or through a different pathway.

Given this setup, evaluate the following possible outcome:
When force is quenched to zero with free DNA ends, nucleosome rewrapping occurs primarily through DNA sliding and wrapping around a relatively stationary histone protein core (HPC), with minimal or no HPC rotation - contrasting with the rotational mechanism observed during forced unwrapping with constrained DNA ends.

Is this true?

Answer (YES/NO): YES